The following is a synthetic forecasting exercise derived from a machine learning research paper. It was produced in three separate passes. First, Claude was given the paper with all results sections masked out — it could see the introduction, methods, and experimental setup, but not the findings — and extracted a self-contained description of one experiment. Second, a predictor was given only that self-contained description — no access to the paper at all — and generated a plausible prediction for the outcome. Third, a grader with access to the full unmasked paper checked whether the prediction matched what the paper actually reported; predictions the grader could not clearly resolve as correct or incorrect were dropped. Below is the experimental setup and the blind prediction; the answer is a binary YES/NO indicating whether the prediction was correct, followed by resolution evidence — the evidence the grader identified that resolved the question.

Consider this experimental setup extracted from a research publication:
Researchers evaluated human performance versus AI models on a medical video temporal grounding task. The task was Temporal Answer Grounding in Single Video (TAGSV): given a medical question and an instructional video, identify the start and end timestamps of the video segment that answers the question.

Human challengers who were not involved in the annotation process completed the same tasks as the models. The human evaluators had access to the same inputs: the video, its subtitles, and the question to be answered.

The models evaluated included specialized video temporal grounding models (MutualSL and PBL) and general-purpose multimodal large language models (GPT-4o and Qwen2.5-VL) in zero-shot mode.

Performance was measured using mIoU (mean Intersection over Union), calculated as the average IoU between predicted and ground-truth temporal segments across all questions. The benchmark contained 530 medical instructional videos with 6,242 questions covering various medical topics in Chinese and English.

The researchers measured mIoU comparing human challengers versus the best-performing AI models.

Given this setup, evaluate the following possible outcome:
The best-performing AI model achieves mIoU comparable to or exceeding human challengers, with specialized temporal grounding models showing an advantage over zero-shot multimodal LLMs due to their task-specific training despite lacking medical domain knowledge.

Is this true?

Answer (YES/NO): NO